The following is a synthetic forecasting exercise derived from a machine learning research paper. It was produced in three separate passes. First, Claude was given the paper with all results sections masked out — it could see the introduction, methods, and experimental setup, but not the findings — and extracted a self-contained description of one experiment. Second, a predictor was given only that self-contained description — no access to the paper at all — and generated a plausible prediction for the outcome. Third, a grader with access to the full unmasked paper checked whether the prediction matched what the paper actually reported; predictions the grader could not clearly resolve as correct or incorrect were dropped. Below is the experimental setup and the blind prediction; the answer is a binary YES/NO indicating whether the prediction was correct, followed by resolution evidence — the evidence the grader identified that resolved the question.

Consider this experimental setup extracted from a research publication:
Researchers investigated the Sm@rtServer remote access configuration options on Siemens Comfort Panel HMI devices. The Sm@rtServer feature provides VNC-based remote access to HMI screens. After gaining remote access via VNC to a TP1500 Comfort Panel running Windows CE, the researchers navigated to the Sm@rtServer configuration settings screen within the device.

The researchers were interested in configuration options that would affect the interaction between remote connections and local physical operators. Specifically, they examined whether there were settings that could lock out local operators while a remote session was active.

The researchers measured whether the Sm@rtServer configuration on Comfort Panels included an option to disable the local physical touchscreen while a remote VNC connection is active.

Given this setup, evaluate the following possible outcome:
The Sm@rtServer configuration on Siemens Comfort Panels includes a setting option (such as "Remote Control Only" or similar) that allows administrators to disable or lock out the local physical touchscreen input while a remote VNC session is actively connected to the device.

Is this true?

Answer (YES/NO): YES